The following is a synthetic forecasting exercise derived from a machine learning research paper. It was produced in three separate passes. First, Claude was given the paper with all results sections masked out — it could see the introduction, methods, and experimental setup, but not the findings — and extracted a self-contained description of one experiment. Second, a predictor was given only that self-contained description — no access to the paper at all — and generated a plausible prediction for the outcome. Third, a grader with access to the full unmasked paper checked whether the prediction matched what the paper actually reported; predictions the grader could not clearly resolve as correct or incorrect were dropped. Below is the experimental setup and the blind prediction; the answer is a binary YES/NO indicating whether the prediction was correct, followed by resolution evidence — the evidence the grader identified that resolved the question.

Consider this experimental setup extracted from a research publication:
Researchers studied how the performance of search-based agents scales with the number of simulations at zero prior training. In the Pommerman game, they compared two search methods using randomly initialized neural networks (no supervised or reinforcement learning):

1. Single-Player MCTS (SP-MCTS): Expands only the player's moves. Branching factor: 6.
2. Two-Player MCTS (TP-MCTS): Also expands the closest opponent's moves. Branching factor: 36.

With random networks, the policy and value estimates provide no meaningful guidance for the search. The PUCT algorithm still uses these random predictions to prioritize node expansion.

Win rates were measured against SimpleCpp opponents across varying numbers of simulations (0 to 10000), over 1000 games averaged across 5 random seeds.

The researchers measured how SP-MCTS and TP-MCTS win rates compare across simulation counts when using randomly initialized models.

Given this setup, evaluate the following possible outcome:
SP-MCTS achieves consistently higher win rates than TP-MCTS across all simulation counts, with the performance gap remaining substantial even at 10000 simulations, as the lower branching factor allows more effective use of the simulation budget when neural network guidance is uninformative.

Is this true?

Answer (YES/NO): YES